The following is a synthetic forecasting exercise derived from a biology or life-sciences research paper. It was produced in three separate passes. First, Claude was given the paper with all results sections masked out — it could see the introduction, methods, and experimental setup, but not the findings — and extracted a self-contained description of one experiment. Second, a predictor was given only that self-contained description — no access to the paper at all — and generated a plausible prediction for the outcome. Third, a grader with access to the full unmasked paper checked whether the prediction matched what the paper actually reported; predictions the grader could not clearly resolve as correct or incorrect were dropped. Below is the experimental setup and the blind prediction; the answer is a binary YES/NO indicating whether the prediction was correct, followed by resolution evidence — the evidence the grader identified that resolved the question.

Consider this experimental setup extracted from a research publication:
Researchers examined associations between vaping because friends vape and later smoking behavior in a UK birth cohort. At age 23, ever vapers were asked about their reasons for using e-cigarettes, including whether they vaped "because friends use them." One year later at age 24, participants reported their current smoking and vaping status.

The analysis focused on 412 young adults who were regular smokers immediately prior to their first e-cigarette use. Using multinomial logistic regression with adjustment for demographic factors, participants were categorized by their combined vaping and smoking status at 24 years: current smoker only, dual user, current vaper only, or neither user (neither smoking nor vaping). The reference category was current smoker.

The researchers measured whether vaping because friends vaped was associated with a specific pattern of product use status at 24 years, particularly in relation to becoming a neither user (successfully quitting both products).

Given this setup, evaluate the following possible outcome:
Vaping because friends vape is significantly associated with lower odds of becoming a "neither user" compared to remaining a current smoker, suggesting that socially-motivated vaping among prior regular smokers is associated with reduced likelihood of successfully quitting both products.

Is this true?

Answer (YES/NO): YES